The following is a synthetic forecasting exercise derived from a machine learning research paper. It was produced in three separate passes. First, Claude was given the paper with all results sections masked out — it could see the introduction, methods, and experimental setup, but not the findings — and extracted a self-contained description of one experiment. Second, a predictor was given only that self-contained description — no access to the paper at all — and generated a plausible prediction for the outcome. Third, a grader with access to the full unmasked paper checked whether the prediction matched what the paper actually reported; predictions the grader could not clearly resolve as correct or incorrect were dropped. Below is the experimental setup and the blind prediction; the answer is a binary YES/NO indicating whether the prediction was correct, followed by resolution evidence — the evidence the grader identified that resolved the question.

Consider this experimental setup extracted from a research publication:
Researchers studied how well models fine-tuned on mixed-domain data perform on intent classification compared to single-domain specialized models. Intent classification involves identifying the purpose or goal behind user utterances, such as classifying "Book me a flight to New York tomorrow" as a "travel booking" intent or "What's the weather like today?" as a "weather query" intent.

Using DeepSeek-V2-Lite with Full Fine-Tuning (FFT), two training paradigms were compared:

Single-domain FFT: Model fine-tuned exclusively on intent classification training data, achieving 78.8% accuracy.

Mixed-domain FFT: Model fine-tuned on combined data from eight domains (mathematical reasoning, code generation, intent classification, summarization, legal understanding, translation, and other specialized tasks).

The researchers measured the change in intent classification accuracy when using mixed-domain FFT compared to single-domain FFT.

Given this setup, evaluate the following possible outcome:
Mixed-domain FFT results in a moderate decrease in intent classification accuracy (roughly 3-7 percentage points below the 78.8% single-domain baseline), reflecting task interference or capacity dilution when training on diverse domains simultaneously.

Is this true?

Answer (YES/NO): NO